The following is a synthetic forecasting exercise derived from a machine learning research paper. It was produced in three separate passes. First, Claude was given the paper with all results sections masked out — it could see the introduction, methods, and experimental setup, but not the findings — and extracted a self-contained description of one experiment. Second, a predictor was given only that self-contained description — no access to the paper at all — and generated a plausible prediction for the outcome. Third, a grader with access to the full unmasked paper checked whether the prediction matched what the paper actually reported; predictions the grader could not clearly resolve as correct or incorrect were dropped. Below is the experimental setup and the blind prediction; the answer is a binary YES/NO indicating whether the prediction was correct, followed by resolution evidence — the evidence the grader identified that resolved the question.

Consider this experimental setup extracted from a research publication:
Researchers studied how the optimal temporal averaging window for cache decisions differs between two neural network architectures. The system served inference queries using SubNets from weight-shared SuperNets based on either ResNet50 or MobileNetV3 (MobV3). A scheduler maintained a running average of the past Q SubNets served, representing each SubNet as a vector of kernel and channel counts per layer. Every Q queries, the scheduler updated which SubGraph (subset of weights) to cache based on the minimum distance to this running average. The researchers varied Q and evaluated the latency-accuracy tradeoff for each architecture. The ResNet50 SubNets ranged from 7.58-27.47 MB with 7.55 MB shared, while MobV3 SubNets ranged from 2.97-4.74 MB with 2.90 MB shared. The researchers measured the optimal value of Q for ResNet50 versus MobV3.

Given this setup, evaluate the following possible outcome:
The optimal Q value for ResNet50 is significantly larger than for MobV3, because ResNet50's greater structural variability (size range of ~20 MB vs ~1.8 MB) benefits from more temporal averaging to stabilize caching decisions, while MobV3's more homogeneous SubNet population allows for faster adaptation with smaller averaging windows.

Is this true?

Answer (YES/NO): NO